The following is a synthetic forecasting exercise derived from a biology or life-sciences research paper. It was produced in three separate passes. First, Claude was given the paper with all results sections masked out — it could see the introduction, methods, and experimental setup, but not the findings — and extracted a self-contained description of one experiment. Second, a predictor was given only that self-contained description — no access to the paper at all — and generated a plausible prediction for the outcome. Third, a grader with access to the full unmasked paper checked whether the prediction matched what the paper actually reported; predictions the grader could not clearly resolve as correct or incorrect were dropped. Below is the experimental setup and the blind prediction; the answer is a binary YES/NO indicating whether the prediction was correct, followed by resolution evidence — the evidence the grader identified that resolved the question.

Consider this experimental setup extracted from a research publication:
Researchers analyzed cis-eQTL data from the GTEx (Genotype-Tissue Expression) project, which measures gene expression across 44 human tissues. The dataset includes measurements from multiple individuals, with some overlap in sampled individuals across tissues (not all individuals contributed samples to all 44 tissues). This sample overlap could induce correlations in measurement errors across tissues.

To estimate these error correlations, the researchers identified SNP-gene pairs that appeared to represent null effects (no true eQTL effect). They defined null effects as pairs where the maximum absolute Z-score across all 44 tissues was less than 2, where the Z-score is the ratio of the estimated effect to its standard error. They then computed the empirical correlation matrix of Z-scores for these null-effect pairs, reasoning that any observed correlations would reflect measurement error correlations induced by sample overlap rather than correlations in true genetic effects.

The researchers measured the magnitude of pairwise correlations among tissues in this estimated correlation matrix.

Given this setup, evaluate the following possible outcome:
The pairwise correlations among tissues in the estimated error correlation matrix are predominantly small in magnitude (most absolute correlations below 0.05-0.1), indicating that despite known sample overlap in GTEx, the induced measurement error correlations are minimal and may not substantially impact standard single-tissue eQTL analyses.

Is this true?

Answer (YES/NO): YES